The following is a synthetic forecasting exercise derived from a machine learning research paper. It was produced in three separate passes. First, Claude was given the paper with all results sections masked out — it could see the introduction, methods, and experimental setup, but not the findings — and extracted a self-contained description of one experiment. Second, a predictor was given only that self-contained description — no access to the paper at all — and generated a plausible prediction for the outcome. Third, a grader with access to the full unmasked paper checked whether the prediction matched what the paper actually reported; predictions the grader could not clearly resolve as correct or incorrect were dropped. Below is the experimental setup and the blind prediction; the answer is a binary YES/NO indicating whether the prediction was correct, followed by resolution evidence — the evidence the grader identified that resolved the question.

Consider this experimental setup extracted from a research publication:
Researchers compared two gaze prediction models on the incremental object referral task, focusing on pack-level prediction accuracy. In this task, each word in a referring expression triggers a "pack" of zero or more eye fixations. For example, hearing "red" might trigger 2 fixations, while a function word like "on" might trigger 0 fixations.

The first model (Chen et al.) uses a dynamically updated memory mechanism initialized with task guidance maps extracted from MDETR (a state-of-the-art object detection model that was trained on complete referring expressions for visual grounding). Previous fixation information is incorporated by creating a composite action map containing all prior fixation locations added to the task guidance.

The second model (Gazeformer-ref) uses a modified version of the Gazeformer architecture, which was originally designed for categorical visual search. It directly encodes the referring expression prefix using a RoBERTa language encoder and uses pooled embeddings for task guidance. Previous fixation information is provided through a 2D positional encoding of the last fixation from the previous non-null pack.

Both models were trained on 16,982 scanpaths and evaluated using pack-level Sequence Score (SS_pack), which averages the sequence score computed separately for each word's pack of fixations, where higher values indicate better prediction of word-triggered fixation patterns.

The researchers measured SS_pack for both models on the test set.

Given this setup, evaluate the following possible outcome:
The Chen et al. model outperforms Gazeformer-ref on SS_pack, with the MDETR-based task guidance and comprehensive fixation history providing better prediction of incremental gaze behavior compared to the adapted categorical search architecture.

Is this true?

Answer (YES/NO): NO